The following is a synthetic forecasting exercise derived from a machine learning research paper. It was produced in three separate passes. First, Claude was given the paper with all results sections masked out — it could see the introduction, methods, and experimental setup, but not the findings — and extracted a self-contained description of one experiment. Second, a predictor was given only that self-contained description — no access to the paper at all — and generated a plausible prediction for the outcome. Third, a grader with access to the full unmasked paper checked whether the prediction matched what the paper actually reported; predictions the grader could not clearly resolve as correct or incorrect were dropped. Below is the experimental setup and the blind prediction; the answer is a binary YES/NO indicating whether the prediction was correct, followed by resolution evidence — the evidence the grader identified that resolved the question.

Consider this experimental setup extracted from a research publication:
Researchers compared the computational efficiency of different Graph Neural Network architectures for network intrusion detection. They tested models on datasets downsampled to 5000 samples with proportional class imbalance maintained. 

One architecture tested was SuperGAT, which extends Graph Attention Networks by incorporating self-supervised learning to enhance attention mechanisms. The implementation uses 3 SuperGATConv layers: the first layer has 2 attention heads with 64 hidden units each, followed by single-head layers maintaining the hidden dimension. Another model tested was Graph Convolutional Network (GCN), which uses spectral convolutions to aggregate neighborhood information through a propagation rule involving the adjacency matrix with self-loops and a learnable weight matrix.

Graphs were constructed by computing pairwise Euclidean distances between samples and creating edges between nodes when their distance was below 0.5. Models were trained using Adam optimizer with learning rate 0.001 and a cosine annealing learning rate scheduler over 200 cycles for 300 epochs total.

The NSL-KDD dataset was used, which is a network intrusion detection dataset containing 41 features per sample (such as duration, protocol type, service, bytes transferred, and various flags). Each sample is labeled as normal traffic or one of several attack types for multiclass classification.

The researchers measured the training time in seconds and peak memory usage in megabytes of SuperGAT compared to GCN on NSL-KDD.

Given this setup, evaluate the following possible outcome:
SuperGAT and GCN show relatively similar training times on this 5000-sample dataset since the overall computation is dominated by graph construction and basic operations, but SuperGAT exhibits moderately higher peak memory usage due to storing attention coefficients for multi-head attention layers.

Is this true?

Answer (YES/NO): NO